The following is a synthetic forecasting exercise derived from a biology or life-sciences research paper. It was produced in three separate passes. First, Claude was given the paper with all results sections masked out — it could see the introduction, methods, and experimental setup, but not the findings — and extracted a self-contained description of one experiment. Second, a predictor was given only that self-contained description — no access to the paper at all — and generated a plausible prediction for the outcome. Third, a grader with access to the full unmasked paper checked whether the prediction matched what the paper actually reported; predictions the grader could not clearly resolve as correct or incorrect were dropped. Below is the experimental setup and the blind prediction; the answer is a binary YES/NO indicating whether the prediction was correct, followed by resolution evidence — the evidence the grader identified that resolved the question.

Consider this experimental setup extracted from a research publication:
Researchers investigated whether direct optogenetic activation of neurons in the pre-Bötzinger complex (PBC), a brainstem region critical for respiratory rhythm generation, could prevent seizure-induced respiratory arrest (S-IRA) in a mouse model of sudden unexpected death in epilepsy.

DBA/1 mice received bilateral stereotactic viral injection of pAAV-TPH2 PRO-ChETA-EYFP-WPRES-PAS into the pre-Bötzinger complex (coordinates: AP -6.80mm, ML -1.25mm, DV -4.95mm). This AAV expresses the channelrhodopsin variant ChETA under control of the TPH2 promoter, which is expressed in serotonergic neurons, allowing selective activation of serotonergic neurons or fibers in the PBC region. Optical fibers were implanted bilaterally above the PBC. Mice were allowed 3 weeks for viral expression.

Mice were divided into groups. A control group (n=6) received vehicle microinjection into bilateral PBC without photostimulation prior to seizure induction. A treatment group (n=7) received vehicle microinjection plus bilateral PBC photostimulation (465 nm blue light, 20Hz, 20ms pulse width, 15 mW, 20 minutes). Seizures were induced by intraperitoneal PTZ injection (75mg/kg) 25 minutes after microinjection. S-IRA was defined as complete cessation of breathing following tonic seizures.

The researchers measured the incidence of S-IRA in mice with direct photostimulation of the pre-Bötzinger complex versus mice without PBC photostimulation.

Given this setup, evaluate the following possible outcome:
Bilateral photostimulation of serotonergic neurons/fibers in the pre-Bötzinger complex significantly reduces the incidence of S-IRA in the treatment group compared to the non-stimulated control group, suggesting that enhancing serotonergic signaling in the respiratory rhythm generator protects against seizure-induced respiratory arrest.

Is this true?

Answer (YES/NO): NO